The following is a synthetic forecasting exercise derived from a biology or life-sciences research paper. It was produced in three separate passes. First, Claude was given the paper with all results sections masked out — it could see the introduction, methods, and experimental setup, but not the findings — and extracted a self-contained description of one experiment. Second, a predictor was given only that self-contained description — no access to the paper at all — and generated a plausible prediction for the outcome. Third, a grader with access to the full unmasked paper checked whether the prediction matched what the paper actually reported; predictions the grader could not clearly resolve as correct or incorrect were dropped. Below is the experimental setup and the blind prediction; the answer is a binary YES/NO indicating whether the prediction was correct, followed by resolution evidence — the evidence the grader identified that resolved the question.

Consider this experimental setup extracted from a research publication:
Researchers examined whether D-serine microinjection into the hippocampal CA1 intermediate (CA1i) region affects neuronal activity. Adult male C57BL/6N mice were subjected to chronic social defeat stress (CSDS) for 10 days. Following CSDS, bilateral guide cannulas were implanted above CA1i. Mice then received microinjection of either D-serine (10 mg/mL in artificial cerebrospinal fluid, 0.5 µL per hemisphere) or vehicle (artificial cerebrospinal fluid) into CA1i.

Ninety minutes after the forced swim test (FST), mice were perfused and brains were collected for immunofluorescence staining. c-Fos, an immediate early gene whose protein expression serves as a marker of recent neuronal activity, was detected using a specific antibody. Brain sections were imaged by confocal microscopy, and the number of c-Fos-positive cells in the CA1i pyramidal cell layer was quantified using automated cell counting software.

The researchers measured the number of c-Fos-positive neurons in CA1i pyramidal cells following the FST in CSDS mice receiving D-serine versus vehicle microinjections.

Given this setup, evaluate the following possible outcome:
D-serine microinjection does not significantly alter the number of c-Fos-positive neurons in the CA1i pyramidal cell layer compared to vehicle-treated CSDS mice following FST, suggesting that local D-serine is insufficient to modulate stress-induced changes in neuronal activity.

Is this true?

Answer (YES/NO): NO